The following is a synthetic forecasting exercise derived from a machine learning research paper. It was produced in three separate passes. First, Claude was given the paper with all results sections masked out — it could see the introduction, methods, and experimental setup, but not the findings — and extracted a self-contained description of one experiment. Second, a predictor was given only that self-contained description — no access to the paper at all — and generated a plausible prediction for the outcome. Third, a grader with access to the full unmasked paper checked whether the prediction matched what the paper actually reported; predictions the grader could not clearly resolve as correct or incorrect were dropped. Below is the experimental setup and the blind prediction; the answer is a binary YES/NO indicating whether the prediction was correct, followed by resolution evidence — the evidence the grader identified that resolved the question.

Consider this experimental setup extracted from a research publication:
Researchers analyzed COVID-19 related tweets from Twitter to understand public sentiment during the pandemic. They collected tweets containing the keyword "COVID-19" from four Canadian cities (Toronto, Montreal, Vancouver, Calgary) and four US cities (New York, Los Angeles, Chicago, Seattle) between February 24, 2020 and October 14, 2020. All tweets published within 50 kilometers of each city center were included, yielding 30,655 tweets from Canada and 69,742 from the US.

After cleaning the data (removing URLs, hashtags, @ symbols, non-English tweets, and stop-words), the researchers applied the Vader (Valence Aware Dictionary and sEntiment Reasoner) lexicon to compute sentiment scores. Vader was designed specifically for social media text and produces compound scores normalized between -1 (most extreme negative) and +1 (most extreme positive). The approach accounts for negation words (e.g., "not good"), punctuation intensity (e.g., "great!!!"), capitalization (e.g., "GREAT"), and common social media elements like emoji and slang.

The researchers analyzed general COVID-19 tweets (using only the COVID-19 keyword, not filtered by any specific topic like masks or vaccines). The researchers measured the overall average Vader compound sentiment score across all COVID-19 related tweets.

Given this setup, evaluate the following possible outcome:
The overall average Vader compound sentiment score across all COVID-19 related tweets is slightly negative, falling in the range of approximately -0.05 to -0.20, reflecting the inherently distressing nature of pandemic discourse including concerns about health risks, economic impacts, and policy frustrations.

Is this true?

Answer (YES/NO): NO